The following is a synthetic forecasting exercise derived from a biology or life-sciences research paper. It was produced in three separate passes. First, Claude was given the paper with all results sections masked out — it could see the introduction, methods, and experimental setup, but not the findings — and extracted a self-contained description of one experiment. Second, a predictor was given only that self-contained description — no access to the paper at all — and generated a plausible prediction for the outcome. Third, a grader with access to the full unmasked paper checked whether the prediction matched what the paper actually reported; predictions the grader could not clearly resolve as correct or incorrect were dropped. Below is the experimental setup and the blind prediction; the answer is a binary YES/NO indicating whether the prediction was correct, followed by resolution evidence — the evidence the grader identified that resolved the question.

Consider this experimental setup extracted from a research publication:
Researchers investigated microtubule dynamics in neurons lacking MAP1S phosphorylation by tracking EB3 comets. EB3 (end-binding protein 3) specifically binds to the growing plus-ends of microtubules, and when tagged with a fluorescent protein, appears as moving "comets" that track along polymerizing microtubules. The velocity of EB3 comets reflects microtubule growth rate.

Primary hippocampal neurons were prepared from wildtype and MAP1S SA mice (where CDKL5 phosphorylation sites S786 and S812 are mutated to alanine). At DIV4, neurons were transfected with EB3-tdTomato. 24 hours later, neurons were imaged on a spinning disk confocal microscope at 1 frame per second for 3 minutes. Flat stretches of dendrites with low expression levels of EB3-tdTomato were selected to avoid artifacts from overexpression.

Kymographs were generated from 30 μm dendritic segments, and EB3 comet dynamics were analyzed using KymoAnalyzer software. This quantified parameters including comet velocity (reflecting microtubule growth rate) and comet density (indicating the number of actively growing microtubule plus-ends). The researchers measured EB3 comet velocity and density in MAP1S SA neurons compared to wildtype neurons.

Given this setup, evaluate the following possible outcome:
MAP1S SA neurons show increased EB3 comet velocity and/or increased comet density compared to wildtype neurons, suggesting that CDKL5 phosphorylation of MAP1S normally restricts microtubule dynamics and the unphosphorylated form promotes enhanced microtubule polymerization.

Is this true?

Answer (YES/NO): NO